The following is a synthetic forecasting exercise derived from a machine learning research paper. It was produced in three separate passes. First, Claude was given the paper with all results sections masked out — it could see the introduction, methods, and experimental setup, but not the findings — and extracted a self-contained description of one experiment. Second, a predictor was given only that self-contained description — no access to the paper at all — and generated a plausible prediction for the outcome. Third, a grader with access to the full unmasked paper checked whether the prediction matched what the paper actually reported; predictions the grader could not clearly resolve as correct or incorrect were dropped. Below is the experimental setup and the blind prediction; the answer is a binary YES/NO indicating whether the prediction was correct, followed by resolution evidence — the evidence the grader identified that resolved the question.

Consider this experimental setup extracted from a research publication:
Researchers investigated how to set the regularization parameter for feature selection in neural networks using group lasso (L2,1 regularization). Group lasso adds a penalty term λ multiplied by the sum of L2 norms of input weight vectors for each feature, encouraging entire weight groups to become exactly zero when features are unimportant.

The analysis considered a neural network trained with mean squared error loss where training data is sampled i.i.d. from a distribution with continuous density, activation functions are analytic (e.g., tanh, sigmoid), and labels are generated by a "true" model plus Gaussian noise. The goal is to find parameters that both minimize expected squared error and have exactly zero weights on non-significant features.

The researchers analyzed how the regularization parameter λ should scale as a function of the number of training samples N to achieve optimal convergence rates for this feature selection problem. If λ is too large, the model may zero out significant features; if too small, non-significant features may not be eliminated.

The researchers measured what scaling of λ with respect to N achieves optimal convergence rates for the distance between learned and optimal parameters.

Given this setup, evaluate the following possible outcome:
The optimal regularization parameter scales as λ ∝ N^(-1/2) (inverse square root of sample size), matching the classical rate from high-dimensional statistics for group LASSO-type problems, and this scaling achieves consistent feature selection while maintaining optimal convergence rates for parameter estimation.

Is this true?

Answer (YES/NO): NO